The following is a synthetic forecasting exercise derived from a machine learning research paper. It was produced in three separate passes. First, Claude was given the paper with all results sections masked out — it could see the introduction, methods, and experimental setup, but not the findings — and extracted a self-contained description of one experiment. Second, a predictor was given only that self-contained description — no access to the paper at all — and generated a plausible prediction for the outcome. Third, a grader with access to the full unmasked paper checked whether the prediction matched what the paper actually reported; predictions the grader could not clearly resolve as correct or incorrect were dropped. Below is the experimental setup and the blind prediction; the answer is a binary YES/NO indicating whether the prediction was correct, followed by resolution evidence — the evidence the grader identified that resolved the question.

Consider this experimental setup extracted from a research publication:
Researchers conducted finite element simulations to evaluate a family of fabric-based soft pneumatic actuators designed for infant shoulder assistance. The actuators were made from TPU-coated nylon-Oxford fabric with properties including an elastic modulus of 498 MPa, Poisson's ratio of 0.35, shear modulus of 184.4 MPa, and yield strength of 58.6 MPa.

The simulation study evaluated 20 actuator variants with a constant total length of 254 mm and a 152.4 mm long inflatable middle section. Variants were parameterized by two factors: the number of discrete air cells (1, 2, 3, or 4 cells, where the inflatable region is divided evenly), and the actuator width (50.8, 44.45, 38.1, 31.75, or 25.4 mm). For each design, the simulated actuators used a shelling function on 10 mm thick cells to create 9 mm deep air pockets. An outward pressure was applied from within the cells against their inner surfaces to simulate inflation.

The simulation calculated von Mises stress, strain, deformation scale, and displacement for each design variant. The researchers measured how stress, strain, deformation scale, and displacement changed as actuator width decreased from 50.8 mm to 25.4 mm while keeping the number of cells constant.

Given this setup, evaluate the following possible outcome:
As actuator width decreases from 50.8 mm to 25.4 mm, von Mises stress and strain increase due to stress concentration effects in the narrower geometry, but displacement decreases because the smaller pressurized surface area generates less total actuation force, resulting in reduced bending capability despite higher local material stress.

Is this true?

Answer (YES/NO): YES